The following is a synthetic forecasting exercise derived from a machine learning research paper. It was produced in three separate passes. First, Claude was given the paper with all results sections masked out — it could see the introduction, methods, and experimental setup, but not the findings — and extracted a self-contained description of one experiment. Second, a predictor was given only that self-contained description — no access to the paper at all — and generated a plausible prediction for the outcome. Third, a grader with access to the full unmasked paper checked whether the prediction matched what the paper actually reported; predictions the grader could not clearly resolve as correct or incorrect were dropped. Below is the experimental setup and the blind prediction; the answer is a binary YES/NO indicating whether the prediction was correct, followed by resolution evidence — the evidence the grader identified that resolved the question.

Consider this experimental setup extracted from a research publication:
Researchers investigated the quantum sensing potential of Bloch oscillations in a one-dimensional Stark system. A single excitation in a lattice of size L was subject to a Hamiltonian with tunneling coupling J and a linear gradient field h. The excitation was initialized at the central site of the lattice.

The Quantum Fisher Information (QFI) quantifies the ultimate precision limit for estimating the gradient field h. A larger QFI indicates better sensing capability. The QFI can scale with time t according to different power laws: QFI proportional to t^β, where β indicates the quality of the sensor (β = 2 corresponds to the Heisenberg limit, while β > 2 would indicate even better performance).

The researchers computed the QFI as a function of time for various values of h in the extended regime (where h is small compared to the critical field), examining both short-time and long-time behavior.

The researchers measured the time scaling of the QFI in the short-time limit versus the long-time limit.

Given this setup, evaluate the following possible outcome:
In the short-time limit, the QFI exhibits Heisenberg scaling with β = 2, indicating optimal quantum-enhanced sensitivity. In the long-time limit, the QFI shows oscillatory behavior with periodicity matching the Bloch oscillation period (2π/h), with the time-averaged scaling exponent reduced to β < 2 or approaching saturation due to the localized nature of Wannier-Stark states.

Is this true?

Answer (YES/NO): NO